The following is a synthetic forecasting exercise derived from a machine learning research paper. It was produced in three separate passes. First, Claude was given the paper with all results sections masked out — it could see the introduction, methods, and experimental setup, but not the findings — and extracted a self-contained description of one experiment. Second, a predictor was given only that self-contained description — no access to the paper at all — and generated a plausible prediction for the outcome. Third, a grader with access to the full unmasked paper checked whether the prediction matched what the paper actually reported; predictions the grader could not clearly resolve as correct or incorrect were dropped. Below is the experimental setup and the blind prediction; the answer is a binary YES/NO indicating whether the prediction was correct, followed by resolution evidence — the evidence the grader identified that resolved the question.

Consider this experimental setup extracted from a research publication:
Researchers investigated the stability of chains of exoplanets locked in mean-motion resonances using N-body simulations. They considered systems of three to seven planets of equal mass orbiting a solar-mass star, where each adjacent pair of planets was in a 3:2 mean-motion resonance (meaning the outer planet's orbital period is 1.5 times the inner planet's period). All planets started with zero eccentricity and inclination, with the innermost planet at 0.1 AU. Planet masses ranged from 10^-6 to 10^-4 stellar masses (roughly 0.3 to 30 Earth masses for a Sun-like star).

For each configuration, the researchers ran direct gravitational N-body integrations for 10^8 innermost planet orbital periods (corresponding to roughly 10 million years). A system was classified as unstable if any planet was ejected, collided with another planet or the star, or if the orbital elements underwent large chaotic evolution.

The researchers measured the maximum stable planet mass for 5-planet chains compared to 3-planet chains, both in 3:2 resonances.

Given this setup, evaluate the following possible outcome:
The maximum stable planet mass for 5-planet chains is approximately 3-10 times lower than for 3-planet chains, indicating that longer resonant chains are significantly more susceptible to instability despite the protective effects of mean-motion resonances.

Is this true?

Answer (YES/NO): YES